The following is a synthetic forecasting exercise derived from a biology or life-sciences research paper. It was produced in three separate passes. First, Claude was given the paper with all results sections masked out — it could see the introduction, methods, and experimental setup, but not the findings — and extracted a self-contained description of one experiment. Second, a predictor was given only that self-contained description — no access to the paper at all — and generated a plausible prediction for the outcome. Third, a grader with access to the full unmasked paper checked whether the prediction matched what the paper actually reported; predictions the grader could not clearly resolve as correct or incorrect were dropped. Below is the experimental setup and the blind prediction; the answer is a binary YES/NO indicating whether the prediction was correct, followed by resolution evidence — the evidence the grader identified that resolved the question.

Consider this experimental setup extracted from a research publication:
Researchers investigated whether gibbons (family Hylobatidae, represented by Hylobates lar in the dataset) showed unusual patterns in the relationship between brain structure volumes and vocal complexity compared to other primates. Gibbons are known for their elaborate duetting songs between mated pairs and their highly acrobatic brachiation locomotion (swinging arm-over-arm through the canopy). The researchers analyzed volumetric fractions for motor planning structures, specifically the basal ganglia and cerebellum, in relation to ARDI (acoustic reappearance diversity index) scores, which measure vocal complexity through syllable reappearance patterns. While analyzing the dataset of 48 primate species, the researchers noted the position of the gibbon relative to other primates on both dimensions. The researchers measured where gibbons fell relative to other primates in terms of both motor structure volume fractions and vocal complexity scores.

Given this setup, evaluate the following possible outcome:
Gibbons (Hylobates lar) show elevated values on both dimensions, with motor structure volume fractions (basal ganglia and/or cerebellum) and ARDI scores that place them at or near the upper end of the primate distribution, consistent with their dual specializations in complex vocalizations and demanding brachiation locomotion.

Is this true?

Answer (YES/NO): YES